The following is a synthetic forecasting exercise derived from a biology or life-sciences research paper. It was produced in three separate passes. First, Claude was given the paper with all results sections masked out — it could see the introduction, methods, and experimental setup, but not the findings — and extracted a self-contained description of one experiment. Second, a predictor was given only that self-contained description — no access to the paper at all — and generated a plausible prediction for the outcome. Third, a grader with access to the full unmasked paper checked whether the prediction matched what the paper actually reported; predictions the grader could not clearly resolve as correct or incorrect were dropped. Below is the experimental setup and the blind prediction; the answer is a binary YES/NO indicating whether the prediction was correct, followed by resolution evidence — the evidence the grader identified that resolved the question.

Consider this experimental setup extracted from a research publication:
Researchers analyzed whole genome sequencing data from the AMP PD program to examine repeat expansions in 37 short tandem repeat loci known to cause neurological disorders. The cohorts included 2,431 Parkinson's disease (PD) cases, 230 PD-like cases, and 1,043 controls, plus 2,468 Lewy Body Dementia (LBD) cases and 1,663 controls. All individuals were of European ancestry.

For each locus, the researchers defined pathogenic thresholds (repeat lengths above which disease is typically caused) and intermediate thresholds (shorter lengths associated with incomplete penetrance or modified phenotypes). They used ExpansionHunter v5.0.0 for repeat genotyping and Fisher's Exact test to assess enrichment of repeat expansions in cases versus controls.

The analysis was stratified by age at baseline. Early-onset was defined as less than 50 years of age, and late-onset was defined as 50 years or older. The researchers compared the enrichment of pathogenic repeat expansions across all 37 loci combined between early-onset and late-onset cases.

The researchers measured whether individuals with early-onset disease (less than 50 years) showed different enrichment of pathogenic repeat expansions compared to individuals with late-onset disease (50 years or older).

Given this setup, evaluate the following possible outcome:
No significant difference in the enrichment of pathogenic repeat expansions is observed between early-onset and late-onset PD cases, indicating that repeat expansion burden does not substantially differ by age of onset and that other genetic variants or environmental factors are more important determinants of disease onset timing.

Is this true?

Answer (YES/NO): YES